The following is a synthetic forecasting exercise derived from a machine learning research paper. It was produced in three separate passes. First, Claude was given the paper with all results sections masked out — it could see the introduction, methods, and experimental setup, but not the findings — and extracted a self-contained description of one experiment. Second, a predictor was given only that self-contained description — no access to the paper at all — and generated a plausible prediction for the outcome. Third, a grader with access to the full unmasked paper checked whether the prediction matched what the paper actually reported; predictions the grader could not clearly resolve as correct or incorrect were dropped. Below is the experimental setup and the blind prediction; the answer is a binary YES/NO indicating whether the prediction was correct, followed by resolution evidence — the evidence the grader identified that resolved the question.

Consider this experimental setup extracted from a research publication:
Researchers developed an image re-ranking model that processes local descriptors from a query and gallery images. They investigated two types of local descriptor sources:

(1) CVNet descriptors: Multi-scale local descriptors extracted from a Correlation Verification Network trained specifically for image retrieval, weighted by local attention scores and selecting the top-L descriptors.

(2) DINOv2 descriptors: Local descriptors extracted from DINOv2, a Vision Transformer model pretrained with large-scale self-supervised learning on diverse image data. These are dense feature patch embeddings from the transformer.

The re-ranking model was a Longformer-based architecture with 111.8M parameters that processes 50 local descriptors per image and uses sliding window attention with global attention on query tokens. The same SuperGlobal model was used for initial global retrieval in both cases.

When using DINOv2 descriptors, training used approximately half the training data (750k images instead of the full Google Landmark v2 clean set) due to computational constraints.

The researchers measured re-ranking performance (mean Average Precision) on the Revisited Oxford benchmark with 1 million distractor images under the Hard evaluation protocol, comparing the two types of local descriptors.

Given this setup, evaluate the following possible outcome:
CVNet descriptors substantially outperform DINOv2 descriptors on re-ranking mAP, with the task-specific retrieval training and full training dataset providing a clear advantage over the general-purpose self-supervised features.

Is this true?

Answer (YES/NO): NO